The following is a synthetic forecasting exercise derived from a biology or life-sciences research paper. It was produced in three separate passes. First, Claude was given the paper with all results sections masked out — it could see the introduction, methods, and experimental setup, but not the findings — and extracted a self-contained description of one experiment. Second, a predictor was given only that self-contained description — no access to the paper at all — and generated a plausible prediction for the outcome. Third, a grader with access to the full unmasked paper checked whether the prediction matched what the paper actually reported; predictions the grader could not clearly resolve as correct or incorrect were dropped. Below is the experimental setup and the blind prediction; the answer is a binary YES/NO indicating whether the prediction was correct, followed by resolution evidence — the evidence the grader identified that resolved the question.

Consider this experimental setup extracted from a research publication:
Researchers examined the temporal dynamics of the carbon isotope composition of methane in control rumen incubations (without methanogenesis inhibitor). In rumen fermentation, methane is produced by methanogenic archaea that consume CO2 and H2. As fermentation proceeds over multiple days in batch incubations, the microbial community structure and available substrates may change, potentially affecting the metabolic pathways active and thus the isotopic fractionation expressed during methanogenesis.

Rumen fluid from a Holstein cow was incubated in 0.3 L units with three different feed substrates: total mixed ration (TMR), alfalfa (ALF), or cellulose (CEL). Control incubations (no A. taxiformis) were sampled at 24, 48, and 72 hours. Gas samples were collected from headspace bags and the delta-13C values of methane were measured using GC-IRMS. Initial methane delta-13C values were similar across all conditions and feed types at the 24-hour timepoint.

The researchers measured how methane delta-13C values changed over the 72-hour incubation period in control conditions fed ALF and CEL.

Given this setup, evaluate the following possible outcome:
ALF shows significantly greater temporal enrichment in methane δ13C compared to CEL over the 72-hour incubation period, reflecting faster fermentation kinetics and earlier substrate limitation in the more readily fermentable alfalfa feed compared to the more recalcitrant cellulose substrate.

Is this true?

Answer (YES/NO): NO